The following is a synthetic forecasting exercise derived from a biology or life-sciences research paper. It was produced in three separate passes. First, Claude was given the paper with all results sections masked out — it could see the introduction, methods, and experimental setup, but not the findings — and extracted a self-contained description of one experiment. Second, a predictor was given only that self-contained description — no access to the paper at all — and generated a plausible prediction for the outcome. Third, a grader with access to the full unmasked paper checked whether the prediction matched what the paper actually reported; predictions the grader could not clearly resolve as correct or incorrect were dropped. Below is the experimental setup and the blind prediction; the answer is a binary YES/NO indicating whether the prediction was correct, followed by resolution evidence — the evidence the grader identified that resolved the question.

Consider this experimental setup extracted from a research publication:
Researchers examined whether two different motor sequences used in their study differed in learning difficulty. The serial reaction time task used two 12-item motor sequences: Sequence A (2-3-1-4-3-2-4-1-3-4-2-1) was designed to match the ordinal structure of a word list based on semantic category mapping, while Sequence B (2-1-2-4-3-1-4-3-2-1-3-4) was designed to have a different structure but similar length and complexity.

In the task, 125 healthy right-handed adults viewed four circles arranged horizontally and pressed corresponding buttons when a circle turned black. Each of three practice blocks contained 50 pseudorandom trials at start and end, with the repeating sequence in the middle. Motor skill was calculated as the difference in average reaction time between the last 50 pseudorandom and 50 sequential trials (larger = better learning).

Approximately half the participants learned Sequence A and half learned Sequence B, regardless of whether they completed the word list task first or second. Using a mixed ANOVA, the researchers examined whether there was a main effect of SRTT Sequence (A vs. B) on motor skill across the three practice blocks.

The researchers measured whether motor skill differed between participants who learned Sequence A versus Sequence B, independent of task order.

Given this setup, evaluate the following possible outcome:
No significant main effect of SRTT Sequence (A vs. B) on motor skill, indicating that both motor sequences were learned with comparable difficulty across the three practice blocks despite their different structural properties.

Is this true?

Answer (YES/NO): NO